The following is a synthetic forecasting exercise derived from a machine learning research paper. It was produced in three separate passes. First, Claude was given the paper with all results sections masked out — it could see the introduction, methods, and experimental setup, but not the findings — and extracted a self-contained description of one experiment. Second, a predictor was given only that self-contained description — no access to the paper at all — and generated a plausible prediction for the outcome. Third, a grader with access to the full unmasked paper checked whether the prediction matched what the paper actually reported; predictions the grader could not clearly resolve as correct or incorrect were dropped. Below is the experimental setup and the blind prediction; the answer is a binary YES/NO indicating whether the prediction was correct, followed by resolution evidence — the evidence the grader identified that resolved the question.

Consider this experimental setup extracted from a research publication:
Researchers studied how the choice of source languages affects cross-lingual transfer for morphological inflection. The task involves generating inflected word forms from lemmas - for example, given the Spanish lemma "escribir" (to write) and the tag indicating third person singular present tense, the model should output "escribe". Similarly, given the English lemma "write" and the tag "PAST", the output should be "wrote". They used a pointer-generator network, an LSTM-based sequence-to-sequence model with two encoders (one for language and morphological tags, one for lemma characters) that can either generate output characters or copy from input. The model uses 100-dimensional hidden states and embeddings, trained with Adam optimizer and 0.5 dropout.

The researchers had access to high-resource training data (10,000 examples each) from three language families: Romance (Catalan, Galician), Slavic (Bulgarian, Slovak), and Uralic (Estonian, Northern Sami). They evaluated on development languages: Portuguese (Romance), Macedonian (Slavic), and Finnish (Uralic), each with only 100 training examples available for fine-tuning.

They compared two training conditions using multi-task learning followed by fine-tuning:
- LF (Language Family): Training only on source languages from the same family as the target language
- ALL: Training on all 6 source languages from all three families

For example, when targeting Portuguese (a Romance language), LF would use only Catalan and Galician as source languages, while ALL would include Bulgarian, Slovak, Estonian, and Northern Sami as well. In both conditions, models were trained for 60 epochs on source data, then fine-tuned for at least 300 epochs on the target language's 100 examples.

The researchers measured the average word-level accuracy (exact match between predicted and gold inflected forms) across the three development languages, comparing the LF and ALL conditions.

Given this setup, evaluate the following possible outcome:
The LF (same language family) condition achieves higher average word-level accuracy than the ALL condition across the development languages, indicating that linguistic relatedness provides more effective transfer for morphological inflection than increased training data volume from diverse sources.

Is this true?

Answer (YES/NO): YES